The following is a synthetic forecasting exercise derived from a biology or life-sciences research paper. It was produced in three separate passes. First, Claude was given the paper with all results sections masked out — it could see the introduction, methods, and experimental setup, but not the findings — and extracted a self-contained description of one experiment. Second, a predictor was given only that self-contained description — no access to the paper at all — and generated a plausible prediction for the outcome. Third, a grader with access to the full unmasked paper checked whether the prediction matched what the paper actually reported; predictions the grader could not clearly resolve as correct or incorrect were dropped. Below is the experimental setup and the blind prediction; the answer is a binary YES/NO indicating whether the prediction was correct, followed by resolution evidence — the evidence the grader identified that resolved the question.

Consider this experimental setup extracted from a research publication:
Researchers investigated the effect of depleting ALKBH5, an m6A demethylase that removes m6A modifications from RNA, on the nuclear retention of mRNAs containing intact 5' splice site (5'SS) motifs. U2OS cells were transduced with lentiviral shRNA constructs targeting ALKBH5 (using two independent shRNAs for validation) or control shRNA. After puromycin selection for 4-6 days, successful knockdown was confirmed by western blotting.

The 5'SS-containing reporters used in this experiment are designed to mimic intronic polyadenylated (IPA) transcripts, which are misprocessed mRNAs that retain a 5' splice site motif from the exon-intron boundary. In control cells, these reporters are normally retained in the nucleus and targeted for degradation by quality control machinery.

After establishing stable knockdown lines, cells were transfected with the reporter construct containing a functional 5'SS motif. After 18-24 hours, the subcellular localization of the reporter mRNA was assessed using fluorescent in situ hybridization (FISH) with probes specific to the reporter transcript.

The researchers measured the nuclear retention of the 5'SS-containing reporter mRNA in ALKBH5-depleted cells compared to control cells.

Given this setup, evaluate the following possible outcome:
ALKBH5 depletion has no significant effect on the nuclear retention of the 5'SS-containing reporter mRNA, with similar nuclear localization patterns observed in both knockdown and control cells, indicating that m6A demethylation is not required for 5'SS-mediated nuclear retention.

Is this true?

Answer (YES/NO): NO